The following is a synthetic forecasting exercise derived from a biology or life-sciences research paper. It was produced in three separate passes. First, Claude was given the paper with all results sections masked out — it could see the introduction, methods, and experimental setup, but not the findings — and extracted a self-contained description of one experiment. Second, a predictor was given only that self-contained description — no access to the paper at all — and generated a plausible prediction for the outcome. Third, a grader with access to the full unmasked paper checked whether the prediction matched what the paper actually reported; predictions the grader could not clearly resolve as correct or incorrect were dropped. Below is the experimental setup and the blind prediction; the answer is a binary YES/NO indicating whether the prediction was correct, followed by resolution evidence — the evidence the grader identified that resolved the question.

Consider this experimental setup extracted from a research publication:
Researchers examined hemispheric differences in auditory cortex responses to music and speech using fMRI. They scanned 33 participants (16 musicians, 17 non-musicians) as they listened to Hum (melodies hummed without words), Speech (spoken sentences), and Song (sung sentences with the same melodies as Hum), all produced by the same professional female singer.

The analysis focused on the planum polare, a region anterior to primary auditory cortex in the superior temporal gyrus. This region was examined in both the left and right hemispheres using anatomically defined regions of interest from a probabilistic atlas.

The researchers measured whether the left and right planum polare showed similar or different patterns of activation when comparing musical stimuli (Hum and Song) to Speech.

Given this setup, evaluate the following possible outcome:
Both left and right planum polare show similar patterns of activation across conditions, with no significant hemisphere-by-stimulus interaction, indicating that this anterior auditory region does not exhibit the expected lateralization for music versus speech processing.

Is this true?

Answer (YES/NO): YES